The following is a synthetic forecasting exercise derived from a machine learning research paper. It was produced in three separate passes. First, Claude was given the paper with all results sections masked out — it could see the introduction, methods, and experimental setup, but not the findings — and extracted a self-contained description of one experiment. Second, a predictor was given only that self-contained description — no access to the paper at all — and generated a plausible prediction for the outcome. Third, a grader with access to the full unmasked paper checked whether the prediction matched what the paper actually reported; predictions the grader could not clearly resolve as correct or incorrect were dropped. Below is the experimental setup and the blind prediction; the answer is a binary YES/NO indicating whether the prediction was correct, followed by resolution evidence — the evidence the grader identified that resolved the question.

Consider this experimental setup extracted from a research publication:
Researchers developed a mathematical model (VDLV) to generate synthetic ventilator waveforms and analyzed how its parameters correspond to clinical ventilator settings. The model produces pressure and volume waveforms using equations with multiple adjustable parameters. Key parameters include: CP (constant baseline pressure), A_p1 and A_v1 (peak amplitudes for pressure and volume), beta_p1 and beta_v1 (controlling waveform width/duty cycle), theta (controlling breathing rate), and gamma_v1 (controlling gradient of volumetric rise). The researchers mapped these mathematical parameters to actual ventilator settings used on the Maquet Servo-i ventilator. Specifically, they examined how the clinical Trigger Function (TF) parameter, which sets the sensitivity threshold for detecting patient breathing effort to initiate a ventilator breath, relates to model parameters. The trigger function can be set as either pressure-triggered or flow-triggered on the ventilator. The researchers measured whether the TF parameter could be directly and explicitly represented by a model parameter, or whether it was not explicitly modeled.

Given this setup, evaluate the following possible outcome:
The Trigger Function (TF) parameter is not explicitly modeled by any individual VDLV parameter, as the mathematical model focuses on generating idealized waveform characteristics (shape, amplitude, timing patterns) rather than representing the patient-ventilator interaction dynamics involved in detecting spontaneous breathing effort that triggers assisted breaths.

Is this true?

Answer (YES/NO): YES